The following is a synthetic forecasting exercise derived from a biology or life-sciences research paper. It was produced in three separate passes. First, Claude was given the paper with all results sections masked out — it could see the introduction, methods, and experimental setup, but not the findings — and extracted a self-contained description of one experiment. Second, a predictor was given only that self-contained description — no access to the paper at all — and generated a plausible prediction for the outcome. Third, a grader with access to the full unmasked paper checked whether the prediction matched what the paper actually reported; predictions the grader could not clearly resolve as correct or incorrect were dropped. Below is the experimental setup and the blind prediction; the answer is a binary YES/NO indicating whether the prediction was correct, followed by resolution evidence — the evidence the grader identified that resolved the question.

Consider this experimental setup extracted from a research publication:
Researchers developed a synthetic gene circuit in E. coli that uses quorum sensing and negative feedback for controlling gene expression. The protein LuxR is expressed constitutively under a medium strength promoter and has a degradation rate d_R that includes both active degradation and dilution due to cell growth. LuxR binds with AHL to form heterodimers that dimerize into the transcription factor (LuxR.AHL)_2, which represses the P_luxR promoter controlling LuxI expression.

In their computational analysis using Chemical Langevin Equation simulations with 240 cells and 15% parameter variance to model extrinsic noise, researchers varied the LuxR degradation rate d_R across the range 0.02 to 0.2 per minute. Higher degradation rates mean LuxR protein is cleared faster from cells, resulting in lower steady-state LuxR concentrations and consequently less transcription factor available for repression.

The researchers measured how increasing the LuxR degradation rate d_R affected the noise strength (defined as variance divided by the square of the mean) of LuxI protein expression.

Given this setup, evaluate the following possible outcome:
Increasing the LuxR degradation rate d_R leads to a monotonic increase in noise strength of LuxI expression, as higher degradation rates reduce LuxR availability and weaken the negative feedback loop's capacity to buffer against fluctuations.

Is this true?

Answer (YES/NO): NO